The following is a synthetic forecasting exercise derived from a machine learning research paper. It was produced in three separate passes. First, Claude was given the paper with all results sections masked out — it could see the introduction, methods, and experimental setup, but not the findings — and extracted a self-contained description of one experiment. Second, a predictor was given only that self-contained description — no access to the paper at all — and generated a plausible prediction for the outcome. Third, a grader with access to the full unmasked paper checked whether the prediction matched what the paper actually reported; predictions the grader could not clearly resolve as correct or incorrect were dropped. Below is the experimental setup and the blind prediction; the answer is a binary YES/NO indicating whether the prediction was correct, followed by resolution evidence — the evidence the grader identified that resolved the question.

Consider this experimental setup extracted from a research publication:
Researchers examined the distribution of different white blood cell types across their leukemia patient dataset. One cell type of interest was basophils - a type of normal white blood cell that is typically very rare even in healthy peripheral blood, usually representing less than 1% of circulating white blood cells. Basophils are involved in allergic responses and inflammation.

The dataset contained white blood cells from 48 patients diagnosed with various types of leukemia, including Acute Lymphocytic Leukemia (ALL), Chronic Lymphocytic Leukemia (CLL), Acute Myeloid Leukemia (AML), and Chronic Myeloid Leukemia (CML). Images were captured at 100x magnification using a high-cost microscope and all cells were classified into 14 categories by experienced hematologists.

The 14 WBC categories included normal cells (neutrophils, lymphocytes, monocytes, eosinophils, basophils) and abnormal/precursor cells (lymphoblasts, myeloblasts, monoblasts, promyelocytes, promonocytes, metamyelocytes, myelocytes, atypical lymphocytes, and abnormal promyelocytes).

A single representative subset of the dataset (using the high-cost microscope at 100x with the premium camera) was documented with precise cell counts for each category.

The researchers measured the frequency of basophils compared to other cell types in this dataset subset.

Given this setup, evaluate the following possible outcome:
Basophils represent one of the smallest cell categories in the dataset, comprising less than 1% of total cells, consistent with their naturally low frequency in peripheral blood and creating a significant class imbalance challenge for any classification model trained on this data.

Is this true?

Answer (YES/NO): YES